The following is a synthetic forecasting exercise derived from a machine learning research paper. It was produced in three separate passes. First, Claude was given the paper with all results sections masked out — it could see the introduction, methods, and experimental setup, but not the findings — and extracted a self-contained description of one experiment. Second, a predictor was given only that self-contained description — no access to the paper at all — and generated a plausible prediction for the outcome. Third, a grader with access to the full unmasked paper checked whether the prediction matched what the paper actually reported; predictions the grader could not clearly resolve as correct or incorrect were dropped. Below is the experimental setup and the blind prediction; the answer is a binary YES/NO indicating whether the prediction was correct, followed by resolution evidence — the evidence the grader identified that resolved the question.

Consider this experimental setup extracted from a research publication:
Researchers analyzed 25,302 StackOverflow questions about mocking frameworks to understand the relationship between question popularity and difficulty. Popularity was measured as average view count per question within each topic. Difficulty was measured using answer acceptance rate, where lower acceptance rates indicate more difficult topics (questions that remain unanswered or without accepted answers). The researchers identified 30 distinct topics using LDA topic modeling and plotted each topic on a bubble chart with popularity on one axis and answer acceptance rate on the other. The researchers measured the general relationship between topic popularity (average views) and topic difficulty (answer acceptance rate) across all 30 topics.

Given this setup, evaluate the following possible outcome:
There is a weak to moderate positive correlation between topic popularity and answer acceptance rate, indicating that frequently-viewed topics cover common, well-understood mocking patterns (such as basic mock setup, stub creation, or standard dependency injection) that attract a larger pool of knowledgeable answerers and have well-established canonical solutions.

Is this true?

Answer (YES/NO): YES